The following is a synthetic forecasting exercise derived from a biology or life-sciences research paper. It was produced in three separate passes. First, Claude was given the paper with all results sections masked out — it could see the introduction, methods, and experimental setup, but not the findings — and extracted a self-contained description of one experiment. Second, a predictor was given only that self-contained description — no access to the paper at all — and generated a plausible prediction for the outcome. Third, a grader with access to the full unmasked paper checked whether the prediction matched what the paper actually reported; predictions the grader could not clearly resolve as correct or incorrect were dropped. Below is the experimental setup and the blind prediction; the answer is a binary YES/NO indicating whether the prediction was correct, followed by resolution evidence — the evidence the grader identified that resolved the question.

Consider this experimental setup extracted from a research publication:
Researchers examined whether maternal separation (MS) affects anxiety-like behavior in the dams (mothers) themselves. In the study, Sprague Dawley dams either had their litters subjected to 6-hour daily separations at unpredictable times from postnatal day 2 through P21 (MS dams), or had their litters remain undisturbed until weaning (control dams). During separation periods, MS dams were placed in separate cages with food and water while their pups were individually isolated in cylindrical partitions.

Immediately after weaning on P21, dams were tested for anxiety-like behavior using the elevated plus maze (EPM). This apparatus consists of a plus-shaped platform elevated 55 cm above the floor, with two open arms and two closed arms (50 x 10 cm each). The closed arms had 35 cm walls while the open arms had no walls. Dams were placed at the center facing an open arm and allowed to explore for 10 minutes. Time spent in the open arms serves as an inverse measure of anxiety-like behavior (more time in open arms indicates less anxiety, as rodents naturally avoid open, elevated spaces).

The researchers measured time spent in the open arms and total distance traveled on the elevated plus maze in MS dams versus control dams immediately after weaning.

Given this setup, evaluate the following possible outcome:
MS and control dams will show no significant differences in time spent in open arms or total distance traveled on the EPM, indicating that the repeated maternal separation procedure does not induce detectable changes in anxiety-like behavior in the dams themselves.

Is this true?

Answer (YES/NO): YES